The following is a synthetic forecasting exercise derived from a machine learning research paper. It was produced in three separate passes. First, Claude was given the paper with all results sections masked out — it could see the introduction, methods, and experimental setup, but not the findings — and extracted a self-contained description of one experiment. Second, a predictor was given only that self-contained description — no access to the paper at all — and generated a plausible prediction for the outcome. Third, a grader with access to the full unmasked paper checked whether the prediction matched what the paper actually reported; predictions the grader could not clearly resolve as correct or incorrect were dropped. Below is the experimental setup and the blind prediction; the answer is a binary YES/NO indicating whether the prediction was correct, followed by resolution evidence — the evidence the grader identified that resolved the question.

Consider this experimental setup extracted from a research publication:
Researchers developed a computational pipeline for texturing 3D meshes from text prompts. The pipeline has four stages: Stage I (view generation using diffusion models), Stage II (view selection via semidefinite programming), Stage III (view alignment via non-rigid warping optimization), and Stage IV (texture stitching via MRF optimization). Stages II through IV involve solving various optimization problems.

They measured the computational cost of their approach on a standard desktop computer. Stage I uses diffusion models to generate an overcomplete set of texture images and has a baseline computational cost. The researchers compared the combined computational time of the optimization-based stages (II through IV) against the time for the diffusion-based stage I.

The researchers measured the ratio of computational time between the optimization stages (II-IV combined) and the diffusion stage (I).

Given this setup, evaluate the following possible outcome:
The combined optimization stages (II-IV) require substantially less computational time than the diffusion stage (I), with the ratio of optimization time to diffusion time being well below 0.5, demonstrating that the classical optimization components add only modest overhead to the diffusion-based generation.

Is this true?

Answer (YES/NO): NO